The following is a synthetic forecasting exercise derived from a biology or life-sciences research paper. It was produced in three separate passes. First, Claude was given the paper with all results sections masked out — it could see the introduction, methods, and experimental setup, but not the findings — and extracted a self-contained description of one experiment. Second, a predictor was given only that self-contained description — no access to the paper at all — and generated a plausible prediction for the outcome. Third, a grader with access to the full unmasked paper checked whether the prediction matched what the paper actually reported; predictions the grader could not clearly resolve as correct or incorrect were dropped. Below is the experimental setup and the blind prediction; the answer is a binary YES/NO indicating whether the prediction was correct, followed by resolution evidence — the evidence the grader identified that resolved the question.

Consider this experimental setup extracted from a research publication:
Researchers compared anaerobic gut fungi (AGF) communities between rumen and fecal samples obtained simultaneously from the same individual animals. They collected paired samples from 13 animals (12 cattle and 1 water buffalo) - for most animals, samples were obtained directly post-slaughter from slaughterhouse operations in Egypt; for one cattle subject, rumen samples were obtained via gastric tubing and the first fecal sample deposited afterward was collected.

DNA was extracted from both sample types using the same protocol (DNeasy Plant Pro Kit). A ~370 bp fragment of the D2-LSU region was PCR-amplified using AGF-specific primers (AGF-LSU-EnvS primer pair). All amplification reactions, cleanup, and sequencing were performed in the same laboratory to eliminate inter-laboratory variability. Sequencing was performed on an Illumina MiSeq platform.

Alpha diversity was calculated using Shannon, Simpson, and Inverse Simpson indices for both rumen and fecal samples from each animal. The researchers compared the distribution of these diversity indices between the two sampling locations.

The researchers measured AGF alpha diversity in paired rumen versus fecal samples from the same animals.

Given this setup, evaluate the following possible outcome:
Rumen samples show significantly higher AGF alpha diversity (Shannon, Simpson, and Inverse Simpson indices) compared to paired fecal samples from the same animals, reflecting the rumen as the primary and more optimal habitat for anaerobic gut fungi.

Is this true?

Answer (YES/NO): YES